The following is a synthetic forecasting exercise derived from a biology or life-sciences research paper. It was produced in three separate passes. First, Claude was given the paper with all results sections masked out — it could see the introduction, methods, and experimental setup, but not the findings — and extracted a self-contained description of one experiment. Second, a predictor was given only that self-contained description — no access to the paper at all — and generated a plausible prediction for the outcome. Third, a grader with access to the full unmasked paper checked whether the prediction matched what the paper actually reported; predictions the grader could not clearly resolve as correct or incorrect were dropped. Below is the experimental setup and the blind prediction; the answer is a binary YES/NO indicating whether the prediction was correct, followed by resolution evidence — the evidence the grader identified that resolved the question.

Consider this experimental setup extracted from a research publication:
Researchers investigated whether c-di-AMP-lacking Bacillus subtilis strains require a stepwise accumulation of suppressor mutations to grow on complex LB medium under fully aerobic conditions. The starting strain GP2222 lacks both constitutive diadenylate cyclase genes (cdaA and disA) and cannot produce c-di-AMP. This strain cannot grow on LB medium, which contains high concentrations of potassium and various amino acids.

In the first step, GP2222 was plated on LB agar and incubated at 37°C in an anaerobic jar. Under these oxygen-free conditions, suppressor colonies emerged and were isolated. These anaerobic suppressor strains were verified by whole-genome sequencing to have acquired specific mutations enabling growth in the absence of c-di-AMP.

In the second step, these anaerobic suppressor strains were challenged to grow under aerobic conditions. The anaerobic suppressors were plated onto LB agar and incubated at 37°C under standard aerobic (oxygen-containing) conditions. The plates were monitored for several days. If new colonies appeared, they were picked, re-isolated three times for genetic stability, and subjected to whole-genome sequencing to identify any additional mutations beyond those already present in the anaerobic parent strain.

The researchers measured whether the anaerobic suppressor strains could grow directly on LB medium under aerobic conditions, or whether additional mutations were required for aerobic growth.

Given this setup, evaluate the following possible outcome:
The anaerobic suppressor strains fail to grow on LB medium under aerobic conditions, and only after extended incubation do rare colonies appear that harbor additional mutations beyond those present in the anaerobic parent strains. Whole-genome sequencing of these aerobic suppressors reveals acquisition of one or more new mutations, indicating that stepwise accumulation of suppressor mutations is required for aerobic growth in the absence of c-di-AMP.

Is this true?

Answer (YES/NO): YES